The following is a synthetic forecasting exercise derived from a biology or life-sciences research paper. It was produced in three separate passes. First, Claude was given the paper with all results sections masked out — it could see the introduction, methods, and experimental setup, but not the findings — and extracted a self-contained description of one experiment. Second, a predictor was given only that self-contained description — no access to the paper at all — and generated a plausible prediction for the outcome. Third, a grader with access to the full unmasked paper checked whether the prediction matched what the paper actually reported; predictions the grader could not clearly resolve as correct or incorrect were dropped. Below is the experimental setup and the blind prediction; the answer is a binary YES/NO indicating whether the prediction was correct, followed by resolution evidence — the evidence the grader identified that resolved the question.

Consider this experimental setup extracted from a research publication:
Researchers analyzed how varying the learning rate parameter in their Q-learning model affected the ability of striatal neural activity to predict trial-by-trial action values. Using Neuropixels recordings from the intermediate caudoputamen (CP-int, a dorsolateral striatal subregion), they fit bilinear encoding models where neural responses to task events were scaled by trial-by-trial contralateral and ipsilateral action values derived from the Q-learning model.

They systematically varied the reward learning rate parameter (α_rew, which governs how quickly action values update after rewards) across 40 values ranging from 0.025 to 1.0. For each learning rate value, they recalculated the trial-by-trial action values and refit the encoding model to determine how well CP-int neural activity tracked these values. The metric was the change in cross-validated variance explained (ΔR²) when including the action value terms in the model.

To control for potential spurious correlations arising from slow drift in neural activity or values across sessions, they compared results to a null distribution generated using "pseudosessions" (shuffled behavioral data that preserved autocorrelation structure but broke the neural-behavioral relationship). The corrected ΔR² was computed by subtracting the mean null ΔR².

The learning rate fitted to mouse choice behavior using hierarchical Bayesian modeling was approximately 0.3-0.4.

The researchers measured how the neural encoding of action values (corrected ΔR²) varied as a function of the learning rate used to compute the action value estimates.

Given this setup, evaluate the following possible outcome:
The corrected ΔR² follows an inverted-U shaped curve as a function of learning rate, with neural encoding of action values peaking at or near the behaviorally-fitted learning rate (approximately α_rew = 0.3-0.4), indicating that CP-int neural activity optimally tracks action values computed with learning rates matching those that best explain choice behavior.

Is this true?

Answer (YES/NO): NO